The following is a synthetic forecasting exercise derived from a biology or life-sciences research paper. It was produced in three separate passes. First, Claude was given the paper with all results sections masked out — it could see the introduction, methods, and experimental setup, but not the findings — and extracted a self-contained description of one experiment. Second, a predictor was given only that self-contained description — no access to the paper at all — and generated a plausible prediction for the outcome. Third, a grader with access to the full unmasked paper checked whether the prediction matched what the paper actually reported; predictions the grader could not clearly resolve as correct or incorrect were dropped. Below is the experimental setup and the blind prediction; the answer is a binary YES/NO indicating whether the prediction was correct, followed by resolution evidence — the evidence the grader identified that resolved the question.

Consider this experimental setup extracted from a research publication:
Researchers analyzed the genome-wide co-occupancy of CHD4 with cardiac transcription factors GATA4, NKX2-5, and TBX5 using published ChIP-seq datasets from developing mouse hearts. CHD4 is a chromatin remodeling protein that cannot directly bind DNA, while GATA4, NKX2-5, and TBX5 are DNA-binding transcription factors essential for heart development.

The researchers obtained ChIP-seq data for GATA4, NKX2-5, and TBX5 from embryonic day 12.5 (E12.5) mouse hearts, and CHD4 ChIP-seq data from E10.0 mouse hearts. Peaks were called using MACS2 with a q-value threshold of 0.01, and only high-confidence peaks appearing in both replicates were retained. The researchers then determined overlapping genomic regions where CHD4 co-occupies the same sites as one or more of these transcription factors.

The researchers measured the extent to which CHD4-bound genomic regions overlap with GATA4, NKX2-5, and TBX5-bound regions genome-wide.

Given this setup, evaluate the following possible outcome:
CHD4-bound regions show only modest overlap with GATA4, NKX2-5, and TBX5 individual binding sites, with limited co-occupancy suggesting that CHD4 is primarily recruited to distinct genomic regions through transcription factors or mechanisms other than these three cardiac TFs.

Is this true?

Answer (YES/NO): NO